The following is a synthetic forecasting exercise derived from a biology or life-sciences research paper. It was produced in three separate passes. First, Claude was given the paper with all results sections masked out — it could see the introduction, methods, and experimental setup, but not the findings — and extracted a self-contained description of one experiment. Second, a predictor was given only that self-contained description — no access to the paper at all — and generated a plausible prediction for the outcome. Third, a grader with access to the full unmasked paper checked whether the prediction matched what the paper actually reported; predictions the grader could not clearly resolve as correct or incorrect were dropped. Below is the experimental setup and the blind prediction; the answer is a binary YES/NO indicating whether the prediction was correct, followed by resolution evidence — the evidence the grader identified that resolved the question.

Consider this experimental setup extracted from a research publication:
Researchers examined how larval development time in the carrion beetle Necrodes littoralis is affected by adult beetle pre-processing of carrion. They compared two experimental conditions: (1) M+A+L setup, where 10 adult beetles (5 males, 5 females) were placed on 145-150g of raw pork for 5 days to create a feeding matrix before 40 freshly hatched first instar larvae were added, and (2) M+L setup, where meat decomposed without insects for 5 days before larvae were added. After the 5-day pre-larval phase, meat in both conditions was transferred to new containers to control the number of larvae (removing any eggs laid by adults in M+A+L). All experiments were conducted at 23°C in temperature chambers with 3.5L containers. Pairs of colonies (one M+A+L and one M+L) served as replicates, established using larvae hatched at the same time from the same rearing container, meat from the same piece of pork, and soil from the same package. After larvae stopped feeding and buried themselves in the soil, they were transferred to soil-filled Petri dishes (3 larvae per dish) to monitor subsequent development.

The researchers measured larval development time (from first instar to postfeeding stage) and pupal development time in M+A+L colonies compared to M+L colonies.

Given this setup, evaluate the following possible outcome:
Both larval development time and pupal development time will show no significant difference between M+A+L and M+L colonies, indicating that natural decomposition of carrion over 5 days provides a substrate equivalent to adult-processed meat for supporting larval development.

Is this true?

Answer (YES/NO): NO